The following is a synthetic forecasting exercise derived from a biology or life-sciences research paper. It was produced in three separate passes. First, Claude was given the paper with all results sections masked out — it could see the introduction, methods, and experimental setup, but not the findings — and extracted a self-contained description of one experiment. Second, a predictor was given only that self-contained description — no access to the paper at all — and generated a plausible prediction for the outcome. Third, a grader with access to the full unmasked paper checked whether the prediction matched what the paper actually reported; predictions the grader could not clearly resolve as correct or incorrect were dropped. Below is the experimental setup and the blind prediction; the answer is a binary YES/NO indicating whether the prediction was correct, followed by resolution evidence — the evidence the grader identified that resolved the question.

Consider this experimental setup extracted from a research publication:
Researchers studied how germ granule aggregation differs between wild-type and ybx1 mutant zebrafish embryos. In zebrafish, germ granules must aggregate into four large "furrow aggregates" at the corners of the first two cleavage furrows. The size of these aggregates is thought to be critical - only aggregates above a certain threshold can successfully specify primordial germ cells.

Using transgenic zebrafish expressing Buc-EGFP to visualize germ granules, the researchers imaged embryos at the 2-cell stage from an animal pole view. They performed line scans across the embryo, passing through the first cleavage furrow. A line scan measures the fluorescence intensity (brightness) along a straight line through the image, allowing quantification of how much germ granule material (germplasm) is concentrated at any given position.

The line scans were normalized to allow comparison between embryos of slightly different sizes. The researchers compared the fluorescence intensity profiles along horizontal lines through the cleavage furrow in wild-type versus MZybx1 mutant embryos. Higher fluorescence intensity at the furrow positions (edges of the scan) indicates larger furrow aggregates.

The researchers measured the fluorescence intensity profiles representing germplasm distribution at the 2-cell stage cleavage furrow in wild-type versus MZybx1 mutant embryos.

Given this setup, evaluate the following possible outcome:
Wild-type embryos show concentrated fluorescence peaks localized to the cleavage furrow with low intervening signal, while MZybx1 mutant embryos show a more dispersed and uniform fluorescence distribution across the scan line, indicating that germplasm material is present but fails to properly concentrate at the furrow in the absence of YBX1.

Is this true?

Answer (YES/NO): NO